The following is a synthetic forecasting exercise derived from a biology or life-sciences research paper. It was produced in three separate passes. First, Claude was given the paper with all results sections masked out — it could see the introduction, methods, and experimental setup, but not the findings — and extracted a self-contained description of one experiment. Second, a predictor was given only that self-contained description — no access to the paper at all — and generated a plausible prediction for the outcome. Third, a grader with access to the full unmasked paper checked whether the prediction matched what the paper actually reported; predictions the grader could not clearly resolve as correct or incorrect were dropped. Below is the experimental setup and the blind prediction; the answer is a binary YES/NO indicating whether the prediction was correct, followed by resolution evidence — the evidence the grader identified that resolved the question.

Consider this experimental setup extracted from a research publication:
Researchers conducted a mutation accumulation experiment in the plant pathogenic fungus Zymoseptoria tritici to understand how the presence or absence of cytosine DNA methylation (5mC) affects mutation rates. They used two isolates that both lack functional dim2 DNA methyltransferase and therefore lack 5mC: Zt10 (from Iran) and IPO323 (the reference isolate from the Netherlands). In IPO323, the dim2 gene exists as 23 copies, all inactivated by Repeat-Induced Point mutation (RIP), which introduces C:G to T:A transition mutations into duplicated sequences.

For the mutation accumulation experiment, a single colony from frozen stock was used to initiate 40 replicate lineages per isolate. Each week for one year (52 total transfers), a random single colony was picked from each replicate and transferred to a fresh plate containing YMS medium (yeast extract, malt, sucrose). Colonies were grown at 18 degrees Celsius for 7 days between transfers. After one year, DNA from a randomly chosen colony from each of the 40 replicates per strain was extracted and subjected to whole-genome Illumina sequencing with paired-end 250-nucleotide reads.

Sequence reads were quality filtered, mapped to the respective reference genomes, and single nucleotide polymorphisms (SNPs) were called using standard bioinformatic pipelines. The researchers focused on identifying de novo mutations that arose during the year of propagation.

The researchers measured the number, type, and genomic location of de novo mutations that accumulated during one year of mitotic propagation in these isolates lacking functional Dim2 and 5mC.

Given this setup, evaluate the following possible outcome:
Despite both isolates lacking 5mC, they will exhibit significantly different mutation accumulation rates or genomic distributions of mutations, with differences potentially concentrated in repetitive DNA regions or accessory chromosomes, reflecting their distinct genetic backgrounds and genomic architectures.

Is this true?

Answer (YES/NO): NO